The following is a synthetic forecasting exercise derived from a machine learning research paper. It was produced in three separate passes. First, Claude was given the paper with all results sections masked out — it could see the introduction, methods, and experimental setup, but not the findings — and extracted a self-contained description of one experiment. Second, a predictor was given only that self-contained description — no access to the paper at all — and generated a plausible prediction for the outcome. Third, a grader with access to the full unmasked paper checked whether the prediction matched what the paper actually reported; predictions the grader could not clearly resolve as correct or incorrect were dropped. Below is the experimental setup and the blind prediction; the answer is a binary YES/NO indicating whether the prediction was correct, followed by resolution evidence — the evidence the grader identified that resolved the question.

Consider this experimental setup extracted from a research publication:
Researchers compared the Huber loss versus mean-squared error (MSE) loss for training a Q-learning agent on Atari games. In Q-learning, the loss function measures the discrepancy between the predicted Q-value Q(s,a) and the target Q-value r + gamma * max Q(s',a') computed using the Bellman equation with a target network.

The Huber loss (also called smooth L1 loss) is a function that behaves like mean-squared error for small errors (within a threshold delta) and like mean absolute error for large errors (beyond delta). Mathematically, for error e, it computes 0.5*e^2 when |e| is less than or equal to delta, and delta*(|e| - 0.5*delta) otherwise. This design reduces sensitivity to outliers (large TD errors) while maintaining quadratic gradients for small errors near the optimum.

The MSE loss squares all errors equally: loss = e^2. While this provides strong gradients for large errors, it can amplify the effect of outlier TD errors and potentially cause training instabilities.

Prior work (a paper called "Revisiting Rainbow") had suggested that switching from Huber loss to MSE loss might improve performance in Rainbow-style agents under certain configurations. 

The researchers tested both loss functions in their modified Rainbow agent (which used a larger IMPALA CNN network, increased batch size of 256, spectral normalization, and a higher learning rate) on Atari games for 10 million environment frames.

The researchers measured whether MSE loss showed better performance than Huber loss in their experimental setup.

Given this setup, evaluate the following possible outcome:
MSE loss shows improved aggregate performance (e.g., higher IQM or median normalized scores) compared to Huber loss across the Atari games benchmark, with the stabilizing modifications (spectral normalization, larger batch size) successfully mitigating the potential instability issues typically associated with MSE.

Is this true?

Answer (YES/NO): NO